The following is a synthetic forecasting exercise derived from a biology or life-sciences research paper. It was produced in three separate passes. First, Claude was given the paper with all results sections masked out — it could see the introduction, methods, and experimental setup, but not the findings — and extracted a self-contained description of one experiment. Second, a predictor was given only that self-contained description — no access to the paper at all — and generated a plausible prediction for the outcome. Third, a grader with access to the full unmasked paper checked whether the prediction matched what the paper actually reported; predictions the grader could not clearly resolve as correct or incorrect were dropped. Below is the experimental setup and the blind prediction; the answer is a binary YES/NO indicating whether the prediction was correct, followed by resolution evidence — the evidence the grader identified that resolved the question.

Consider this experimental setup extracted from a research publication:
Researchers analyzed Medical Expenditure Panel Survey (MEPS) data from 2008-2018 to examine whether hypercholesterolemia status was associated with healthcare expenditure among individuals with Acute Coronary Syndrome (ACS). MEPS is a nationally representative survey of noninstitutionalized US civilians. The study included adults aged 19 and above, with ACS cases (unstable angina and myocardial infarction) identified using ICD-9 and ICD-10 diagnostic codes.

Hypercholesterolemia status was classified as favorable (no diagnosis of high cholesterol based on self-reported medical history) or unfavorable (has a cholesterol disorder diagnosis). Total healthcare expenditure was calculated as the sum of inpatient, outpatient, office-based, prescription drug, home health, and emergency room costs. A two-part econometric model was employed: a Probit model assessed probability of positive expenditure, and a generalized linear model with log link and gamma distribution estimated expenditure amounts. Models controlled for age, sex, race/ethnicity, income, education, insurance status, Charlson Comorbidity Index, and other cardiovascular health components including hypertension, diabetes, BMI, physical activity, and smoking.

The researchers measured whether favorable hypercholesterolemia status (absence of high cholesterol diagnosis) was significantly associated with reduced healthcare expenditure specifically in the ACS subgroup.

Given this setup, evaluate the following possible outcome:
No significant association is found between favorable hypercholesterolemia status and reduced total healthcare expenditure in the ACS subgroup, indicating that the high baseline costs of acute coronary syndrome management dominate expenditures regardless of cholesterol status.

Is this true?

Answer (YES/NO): YES